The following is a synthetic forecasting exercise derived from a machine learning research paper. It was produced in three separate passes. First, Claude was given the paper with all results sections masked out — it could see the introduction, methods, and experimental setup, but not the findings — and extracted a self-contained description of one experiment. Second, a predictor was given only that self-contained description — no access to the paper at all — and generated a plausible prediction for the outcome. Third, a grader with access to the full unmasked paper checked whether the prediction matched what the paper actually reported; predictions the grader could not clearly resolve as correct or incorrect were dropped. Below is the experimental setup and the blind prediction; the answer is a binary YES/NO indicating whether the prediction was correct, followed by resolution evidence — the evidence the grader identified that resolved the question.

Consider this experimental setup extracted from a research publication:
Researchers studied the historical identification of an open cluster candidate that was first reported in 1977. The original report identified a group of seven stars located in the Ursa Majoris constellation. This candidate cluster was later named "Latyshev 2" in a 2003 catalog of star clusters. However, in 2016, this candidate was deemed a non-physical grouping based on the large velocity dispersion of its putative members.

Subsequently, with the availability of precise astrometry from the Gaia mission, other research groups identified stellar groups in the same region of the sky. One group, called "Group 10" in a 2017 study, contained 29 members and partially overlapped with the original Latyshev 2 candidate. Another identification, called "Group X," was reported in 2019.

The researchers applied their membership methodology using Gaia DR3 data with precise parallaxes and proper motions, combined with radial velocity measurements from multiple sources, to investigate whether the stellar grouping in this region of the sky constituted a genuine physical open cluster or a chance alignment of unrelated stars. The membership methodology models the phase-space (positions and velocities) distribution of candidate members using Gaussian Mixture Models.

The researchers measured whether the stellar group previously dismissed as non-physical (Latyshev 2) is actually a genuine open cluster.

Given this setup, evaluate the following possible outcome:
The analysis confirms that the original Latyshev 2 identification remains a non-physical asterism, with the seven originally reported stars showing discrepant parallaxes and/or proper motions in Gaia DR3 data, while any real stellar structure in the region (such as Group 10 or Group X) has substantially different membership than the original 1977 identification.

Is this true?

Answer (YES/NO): NO